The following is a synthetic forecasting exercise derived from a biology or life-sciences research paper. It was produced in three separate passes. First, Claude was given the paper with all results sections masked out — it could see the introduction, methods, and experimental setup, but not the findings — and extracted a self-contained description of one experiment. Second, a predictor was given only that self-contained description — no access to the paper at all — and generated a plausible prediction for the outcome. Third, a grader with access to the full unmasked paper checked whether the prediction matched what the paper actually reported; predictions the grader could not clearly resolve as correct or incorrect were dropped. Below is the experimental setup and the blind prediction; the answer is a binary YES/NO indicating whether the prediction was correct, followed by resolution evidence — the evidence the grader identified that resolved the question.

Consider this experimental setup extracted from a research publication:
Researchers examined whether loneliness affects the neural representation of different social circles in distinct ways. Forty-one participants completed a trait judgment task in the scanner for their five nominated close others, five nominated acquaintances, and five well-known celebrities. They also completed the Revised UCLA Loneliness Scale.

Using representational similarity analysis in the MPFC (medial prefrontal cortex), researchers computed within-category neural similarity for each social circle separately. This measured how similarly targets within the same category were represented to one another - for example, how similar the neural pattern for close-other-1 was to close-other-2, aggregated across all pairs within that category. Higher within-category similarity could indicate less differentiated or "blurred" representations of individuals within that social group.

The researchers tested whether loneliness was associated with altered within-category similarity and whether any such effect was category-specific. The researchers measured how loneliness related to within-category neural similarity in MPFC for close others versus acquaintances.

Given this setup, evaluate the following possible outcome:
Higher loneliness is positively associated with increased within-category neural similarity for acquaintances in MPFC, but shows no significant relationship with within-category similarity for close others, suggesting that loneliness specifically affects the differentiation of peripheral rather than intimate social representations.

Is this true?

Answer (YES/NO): YES